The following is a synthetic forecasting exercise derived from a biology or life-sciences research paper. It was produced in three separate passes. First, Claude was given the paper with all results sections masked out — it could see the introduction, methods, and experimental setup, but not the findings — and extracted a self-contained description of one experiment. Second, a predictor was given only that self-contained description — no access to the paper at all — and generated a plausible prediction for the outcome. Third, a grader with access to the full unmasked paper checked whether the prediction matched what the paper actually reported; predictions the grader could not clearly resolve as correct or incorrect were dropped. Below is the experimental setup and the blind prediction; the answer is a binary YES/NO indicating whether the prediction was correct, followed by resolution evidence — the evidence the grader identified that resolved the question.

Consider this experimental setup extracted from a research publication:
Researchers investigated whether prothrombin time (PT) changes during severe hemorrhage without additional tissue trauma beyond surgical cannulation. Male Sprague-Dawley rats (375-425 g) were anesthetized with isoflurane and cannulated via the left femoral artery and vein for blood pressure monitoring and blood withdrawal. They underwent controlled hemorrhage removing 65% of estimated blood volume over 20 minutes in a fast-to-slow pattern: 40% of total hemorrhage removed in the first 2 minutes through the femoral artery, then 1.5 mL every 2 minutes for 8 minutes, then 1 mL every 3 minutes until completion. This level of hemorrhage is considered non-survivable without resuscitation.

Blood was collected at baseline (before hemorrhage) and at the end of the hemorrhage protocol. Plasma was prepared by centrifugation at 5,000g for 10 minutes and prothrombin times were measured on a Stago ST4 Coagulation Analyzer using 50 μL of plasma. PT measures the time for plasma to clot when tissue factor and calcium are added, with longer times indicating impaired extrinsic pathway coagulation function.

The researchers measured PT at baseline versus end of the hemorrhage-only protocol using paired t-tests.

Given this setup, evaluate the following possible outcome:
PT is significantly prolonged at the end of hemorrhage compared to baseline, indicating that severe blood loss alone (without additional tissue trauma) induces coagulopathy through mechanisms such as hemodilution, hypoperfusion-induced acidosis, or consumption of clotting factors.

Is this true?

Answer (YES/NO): NO